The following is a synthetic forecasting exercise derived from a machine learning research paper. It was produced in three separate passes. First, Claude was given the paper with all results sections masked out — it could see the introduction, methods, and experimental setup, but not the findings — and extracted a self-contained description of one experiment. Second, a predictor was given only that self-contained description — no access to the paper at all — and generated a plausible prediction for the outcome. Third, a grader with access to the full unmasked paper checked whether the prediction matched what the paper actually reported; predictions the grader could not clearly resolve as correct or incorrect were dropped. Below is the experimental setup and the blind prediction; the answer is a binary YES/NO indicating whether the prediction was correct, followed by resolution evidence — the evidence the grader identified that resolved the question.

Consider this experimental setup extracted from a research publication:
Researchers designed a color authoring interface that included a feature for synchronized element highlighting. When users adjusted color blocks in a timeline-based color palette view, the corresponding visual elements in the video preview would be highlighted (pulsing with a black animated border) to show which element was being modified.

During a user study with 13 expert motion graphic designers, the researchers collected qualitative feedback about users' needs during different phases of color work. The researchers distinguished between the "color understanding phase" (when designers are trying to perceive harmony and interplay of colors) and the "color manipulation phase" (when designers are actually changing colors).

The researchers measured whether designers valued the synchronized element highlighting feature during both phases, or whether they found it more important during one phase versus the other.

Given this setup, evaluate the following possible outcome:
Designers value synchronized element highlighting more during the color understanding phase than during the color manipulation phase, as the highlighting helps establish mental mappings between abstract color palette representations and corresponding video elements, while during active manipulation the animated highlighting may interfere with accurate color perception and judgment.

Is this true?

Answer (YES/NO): NO